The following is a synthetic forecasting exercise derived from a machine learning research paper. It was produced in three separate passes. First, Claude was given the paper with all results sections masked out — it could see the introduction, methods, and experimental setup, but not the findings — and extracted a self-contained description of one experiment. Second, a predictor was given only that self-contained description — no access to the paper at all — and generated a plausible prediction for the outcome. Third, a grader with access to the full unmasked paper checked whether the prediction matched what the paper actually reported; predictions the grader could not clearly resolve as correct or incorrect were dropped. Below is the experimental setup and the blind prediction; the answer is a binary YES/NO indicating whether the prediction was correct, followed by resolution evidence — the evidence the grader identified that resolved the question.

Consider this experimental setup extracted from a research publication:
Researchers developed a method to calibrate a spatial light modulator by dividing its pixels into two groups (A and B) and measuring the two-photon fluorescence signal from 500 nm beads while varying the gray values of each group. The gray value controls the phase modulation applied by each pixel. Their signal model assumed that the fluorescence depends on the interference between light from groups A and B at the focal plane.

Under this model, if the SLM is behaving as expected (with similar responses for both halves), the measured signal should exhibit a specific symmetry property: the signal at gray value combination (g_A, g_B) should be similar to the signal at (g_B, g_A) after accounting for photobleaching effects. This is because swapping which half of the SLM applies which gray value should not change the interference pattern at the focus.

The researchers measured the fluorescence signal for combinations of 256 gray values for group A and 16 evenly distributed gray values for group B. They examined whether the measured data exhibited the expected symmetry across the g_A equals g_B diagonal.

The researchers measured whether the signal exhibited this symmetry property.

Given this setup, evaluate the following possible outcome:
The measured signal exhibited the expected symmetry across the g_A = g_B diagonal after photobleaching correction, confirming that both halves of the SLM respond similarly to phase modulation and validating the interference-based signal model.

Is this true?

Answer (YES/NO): YES